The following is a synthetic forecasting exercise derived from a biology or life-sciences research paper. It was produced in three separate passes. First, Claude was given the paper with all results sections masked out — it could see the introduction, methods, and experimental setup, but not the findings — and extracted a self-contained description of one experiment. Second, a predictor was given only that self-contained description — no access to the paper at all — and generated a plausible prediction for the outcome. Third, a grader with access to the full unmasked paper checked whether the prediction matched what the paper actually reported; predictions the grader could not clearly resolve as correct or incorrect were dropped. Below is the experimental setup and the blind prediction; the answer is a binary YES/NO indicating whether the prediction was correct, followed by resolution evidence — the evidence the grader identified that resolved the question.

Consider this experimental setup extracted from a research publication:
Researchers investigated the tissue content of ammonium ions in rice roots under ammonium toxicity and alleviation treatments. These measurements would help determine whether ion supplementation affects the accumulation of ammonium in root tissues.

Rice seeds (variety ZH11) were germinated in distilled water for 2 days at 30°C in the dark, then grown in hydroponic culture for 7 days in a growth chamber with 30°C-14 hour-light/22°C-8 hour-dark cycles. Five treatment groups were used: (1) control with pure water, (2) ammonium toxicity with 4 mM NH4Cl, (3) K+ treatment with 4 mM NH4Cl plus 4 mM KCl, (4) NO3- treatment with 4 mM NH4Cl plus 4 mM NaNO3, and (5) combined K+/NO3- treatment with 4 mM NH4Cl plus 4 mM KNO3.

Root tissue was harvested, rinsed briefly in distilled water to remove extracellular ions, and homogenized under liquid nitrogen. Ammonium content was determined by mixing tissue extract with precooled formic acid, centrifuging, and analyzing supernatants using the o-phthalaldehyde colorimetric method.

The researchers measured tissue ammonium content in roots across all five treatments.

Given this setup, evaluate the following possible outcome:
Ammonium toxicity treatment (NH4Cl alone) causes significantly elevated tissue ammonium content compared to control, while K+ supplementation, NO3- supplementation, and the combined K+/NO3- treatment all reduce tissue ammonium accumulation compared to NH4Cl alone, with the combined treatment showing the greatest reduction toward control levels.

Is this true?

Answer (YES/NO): NO